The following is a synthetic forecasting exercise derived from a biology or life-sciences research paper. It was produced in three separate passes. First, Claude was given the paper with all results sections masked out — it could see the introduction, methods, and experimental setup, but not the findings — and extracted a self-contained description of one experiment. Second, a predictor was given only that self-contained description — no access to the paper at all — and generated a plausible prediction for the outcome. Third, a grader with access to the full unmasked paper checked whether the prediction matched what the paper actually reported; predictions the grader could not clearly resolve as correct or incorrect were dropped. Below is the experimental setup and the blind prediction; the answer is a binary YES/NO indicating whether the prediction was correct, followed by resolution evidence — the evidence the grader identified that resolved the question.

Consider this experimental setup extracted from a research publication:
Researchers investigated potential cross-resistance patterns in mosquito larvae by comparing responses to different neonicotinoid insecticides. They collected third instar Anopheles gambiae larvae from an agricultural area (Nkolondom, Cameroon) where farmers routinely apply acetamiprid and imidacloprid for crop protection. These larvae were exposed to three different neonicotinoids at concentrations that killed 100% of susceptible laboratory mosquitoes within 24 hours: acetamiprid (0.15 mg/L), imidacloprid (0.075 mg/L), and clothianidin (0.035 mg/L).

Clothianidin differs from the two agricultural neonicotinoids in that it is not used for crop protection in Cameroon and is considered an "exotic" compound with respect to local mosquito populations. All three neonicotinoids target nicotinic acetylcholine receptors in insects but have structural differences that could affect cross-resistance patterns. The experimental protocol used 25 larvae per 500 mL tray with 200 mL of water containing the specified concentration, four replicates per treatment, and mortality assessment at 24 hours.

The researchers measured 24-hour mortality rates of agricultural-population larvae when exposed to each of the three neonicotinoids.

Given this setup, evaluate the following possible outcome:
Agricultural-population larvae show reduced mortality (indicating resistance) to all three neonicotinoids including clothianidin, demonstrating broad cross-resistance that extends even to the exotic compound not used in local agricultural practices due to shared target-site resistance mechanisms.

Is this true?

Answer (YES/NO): YES